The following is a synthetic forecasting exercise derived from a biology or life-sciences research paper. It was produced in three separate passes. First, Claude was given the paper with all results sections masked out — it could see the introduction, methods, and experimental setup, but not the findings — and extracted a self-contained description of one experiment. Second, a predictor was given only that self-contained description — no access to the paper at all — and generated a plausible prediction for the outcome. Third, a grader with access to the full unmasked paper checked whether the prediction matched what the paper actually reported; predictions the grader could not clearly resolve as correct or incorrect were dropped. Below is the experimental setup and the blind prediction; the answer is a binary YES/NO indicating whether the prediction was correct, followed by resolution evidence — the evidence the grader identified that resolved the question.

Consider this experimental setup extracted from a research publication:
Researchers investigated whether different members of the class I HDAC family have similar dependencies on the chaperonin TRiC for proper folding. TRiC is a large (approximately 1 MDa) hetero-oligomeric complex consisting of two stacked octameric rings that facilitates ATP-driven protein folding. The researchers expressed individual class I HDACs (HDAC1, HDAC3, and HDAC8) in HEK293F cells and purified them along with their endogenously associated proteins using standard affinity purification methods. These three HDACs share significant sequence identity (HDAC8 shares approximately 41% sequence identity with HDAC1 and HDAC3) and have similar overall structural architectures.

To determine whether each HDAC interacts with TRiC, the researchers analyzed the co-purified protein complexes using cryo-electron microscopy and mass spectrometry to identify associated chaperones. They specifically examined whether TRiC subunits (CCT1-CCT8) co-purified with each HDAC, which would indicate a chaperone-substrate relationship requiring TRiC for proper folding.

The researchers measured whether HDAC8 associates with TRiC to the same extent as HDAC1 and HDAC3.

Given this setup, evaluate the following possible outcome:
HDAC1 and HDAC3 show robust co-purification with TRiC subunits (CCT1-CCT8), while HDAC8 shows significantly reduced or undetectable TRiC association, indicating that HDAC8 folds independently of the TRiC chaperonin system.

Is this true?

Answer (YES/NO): YES